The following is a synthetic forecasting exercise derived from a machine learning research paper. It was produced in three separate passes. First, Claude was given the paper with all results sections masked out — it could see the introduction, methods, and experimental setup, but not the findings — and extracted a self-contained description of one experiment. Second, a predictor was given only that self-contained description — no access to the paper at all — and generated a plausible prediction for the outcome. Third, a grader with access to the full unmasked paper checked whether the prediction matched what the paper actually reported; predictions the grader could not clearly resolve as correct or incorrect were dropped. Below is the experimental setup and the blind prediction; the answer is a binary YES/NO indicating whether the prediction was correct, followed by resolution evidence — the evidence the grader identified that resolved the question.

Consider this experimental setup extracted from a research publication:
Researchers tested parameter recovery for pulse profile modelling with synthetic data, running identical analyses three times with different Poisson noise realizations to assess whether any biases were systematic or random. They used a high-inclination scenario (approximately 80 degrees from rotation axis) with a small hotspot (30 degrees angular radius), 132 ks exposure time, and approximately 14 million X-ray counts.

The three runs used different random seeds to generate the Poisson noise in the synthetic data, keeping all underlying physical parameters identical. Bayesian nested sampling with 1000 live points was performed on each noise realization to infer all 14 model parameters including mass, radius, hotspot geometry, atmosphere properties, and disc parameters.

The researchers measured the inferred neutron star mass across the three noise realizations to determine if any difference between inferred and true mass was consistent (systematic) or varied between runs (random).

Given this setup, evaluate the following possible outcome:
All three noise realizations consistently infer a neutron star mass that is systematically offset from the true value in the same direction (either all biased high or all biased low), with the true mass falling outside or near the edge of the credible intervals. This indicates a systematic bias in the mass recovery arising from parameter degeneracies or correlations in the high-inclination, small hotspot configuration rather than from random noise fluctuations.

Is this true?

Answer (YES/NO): YES